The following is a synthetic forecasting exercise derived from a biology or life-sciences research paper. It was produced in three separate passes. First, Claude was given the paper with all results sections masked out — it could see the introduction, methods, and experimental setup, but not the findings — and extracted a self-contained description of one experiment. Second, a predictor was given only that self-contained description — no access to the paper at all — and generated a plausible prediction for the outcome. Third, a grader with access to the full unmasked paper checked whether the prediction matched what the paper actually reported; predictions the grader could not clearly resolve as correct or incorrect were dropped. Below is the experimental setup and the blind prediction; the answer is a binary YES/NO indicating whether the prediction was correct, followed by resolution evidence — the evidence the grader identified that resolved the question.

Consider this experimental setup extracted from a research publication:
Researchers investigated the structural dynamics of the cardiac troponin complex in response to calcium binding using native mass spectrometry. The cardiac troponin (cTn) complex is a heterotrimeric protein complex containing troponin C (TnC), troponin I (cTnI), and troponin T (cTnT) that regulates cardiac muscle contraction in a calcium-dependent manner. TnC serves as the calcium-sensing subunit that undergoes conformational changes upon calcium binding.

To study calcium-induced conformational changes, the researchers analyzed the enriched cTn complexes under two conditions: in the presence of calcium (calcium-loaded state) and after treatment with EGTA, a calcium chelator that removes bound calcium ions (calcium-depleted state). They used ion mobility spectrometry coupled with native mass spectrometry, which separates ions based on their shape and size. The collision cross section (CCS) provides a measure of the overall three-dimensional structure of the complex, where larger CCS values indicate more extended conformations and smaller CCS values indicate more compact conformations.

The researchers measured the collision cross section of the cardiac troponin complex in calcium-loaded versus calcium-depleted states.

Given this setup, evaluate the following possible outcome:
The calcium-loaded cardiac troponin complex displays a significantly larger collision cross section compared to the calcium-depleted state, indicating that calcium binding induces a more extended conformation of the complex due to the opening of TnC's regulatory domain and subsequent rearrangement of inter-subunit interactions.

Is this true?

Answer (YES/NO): NO